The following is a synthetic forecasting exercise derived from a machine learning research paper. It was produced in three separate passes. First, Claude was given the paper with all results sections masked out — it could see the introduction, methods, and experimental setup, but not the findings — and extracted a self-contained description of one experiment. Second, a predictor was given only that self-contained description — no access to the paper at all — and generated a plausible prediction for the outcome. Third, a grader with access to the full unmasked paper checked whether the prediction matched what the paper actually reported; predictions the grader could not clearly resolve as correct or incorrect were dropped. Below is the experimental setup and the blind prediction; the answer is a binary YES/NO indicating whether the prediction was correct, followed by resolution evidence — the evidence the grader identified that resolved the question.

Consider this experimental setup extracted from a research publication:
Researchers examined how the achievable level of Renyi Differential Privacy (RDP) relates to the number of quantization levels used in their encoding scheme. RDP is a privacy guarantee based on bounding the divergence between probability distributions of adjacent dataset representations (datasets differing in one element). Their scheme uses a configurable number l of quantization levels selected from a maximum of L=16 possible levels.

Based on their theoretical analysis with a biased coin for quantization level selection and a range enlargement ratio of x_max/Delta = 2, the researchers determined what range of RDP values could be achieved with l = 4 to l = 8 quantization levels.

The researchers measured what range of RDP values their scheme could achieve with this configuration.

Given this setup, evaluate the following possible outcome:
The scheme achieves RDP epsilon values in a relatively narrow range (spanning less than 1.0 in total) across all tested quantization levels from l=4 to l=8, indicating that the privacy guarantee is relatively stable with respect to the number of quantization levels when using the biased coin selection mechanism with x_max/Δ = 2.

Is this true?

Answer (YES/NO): NO